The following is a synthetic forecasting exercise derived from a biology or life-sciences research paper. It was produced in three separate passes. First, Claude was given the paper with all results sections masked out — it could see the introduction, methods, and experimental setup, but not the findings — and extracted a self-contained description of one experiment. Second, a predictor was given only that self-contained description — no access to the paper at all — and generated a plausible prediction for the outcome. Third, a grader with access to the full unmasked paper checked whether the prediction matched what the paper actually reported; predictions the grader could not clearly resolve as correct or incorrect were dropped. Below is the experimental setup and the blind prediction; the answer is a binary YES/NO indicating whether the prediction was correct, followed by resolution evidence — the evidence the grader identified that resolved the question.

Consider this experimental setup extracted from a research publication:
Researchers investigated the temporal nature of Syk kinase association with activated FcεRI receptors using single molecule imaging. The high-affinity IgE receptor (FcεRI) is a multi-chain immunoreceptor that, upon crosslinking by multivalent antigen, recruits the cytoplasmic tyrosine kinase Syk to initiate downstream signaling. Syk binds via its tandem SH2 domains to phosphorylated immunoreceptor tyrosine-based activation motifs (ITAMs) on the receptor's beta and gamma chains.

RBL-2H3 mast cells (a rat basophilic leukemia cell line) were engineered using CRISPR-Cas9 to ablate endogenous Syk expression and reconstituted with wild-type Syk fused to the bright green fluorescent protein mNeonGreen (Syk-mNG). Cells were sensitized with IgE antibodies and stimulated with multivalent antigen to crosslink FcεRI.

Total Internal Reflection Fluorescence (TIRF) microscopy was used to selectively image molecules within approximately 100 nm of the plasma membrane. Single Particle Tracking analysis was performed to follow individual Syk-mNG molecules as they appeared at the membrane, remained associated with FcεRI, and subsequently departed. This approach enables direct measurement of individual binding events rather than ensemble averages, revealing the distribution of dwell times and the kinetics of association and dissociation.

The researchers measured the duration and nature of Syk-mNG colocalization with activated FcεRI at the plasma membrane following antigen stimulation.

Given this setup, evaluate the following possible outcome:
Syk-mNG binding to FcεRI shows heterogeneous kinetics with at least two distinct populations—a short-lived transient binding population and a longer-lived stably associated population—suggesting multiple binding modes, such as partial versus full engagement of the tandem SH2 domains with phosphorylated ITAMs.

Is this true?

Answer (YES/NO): YES